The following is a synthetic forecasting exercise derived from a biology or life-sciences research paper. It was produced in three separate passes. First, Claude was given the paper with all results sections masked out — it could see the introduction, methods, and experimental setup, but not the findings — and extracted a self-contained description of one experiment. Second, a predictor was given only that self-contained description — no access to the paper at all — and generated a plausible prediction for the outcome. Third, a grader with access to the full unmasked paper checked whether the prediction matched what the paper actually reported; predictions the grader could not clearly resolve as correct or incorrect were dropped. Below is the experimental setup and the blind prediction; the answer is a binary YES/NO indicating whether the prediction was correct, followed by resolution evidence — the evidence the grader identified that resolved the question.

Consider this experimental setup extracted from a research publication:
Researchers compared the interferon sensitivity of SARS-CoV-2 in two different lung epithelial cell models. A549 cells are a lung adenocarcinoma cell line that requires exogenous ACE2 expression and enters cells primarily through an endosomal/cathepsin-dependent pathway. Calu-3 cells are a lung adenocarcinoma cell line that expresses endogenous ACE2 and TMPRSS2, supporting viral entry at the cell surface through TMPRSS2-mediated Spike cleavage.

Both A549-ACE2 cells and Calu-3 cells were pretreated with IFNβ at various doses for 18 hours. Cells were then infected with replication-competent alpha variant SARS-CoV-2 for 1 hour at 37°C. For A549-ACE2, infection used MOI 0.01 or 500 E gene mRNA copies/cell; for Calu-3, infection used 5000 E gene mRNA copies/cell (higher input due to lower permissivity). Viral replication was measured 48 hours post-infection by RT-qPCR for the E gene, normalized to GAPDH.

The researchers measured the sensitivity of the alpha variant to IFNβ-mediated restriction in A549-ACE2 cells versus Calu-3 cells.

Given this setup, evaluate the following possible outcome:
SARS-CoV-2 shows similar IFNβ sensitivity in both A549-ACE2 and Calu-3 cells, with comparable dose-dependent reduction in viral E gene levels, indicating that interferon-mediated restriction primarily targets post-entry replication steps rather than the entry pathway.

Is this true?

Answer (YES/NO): NO